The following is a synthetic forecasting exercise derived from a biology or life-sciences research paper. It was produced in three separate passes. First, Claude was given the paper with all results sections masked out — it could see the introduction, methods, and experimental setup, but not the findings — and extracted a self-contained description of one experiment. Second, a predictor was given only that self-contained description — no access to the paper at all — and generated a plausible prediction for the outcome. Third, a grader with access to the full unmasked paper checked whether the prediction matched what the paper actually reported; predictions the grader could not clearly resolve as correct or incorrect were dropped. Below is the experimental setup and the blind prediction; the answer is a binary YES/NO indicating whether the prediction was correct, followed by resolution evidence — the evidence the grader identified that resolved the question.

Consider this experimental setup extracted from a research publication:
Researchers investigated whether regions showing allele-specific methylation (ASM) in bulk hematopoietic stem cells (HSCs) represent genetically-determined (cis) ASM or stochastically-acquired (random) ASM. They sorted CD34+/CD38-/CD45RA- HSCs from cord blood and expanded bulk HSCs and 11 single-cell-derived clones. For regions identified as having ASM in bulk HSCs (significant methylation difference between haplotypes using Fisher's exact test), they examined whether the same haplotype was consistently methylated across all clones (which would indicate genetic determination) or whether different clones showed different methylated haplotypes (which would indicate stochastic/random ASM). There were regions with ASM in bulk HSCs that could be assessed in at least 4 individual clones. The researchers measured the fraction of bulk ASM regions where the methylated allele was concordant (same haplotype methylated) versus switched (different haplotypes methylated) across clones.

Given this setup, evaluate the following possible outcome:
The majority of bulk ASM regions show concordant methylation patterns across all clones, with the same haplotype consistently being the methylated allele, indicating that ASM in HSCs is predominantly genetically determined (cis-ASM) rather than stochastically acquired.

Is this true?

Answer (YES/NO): YES